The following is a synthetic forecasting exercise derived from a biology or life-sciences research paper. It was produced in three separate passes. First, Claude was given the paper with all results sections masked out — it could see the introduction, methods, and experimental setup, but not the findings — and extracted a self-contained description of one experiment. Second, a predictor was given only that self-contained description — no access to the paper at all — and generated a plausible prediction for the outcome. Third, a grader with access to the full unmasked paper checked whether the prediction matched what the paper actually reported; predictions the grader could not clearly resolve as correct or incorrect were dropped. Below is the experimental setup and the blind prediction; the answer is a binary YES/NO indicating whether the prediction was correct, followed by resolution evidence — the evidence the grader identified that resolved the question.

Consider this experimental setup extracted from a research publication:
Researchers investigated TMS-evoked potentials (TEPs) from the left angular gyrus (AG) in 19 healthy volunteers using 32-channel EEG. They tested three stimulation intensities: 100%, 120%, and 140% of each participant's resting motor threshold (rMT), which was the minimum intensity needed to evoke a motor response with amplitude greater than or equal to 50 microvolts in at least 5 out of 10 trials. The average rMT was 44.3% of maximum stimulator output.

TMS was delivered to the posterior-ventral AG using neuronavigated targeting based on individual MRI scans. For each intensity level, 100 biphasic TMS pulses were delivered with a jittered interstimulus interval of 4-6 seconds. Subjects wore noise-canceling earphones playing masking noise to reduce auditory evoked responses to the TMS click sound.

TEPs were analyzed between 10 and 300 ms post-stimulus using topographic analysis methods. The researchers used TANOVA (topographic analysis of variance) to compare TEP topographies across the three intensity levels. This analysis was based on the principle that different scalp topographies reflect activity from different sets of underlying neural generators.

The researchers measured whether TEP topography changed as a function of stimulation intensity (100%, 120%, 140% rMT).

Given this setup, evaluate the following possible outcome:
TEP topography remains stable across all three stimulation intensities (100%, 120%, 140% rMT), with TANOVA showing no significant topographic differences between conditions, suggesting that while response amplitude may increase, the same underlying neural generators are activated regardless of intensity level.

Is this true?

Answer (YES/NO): NO